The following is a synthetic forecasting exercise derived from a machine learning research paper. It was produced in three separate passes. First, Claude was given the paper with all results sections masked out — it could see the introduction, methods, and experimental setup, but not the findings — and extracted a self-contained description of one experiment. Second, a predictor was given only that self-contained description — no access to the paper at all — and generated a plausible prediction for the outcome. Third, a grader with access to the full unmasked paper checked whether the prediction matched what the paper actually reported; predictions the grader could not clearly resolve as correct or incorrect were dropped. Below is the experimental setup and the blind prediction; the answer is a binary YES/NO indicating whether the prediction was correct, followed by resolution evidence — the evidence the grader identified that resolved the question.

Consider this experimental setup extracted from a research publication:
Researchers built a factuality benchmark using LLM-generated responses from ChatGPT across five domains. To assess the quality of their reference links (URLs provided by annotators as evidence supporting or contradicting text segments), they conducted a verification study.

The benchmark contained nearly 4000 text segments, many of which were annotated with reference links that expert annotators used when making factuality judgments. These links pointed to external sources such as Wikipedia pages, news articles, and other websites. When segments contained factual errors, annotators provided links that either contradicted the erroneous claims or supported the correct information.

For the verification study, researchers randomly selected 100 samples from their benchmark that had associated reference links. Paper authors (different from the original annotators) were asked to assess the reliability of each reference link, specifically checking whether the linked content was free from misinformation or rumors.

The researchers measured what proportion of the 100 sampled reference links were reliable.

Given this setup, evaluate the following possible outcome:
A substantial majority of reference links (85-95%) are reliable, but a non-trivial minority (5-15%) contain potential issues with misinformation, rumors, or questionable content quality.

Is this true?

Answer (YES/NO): NO